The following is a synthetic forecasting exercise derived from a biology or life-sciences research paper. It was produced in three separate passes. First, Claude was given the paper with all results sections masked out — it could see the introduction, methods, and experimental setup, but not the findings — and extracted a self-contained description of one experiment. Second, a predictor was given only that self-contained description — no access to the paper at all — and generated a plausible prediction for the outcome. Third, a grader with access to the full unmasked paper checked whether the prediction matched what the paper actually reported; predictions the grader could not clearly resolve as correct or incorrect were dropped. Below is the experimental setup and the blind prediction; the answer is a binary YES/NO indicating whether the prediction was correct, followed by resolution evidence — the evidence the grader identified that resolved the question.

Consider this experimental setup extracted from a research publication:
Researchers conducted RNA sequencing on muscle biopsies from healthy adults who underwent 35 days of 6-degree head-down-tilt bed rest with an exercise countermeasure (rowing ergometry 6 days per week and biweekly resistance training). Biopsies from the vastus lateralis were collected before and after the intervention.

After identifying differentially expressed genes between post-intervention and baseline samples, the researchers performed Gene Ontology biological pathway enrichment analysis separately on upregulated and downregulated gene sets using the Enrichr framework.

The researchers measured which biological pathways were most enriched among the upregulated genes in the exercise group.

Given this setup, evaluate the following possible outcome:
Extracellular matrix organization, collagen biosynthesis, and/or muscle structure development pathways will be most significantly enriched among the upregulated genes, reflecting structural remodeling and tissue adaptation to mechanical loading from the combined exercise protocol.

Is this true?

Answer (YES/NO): NO